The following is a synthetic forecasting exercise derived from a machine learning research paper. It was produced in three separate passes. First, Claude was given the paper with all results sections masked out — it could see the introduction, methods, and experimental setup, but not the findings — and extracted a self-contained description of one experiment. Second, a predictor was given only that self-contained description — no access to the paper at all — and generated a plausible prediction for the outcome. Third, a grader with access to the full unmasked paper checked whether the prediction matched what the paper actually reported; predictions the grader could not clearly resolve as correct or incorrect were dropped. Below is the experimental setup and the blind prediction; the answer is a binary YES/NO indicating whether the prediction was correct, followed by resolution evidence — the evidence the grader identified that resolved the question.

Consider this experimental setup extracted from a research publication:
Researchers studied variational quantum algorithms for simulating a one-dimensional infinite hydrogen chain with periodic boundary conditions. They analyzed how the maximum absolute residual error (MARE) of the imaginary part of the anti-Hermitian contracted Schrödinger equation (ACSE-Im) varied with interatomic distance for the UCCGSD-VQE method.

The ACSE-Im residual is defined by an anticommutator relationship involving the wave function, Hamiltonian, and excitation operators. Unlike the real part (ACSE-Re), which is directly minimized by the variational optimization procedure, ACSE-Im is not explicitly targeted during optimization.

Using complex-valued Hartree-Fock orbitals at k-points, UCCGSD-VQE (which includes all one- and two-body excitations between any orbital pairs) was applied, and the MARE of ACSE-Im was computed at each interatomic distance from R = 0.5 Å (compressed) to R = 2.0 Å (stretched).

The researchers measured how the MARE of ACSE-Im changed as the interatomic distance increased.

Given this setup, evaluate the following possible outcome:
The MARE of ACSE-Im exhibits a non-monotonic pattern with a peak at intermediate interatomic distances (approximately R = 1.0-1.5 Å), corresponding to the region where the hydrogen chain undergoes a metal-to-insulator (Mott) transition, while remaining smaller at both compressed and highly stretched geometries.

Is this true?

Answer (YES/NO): NO